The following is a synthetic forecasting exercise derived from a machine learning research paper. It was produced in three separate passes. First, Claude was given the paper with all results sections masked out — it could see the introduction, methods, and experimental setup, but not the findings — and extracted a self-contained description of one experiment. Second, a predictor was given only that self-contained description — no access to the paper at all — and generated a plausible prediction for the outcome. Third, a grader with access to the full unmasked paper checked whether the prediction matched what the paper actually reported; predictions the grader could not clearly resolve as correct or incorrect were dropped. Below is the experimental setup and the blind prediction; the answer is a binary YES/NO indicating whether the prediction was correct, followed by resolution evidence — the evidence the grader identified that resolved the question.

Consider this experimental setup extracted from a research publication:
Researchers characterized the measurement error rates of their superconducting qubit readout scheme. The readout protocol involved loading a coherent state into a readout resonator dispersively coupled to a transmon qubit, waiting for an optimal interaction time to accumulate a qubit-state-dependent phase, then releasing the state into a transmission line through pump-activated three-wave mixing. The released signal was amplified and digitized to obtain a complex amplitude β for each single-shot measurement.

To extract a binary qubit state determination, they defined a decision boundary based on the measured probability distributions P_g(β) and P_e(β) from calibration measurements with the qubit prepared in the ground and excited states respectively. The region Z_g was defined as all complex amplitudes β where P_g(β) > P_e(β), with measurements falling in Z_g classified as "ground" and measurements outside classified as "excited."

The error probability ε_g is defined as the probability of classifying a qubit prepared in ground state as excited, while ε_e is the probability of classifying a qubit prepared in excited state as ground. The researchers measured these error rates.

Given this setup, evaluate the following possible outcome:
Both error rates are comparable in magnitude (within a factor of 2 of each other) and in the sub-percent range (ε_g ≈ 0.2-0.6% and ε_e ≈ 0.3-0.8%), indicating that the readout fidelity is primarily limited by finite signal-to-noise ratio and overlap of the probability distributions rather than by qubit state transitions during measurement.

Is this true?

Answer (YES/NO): NO